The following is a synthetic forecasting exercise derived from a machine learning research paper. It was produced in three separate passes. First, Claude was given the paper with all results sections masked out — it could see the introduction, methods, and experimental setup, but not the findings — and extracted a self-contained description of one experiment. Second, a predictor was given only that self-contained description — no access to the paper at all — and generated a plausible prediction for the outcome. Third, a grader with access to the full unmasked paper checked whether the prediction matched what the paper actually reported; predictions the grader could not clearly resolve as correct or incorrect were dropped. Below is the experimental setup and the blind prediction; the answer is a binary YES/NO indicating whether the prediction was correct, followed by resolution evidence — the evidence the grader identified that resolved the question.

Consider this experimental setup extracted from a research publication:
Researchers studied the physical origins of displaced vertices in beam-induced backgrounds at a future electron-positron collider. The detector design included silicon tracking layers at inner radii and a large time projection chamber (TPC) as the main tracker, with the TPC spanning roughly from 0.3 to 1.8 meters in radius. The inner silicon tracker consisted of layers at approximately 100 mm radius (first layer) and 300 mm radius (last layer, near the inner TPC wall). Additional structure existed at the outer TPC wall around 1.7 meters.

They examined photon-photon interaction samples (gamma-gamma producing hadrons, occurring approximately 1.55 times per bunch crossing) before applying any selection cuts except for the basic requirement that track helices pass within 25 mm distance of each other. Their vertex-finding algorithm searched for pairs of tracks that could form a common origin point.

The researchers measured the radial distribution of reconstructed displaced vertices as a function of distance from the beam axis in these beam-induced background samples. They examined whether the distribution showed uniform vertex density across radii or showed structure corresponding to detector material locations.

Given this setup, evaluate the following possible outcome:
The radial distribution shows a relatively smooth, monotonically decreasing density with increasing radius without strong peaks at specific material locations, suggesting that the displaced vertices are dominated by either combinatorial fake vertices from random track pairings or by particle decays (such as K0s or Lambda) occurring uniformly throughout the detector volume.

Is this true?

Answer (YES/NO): NO